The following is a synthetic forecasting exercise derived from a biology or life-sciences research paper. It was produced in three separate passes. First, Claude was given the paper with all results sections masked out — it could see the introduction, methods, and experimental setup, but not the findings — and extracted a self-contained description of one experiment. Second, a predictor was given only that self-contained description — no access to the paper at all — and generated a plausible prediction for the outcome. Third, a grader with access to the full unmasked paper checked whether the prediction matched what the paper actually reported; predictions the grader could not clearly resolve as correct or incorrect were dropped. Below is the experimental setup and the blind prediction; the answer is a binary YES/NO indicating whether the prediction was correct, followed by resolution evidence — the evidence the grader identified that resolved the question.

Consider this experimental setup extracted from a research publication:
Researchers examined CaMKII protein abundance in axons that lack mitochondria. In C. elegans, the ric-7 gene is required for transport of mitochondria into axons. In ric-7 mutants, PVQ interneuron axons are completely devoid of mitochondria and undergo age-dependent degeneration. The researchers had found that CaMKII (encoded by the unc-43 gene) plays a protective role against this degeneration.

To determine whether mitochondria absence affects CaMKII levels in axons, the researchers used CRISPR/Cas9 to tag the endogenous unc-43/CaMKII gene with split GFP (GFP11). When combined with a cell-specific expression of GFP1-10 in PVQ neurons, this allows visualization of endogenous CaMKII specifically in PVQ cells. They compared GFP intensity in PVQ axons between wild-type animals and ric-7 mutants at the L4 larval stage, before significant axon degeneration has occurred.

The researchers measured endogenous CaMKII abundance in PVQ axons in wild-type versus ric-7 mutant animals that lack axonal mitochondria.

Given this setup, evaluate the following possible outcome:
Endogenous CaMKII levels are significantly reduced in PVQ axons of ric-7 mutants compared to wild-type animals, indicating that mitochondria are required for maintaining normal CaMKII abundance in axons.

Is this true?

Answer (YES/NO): YES